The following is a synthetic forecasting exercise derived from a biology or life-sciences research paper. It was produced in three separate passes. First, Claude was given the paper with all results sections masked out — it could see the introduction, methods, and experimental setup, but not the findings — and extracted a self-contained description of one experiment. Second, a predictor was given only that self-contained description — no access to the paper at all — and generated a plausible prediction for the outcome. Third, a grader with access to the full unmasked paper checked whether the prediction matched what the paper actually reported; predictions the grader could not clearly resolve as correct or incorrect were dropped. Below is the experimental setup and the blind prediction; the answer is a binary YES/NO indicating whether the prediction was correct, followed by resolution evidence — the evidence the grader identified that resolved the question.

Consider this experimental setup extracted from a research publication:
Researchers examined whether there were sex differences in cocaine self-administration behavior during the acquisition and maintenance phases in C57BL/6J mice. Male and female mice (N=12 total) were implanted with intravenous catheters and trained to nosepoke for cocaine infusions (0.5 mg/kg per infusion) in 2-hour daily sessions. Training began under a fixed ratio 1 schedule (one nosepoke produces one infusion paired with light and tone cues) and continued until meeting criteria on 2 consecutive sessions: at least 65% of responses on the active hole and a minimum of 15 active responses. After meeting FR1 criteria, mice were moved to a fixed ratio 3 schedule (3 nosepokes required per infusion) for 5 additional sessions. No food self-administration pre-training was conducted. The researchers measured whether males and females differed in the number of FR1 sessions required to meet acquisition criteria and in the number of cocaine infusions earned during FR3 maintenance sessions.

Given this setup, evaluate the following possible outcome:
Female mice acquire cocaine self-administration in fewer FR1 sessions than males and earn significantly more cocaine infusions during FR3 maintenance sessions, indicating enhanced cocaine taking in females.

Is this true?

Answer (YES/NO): NO